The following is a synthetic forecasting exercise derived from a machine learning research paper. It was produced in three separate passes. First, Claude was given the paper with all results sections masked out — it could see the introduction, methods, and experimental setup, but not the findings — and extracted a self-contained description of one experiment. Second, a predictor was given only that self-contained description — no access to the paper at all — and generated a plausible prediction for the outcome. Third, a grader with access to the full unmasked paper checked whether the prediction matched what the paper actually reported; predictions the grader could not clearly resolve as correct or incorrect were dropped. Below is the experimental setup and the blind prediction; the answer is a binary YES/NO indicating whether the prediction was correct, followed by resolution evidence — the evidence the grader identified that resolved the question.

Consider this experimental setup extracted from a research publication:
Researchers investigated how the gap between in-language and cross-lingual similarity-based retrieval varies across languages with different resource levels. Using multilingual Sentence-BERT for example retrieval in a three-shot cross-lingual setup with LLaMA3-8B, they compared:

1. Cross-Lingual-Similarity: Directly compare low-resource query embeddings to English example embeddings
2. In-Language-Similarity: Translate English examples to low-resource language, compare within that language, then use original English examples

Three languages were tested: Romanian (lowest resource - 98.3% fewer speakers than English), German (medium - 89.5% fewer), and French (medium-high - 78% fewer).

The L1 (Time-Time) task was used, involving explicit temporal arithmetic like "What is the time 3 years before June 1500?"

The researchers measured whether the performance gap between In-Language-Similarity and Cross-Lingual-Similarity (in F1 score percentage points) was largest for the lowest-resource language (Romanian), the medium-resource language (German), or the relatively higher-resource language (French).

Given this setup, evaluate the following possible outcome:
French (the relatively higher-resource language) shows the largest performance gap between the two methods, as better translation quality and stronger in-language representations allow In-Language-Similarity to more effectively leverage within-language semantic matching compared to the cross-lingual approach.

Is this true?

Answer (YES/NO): YES